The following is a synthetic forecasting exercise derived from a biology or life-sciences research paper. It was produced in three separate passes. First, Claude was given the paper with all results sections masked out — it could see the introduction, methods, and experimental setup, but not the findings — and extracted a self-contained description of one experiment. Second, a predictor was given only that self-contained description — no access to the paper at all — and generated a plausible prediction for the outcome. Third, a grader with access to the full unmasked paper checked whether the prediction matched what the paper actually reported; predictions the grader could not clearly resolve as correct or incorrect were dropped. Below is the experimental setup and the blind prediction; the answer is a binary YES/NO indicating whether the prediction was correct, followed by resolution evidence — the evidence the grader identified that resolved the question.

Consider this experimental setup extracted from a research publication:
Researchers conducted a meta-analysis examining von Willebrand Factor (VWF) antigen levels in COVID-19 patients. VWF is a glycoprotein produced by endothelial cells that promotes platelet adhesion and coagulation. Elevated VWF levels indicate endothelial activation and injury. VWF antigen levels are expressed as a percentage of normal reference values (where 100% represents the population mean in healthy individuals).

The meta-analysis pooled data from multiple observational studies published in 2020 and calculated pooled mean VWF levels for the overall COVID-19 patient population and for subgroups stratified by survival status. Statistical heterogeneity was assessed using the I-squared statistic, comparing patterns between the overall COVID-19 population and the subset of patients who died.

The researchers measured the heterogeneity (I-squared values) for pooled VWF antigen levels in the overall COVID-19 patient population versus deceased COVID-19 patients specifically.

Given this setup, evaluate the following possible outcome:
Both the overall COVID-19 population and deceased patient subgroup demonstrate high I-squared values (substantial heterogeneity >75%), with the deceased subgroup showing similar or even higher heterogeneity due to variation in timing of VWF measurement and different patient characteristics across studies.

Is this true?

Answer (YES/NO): NO